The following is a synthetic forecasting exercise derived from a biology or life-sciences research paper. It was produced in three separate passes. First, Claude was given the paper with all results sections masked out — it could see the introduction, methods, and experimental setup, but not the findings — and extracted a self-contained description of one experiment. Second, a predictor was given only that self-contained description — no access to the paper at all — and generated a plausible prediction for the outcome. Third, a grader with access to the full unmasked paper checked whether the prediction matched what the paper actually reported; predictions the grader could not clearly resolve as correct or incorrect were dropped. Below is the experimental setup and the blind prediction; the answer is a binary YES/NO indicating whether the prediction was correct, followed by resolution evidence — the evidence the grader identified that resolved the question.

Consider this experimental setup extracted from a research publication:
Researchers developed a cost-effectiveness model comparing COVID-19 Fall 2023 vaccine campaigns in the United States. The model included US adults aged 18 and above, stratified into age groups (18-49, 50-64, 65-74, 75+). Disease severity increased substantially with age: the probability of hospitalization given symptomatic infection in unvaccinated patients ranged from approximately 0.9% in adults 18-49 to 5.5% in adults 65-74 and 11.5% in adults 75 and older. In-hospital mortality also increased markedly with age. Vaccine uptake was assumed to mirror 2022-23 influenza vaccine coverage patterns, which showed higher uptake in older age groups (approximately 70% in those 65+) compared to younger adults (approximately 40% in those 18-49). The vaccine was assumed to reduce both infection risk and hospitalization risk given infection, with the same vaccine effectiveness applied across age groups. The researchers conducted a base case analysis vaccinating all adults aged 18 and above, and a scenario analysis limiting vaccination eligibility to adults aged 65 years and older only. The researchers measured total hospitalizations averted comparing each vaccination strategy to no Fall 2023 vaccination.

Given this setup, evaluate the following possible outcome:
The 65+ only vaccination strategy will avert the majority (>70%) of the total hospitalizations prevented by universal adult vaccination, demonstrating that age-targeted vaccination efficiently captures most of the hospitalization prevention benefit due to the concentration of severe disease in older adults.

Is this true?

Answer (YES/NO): NO